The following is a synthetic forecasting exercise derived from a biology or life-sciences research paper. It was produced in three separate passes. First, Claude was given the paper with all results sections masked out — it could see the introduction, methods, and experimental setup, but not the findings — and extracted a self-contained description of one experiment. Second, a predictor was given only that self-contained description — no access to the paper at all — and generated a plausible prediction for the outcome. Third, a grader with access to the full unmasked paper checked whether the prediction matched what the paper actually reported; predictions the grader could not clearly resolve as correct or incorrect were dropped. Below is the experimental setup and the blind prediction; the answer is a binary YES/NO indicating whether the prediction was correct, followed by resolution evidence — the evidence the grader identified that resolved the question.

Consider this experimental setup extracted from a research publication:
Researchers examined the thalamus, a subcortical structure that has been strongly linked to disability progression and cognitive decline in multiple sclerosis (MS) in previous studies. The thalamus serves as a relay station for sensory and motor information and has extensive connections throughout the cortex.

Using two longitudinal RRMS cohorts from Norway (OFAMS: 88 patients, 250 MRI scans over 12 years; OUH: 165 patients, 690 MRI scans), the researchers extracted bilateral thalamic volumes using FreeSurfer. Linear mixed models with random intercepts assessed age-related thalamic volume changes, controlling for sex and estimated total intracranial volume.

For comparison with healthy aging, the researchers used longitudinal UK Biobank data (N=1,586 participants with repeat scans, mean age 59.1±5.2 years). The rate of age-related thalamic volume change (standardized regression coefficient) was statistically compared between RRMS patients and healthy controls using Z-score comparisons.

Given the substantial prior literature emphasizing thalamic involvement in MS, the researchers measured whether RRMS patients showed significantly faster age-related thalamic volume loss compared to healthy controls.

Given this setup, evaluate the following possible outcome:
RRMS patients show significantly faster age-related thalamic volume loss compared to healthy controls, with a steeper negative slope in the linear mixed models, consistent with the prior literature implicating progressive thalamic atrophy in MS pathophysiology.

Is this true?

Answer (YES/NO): NO